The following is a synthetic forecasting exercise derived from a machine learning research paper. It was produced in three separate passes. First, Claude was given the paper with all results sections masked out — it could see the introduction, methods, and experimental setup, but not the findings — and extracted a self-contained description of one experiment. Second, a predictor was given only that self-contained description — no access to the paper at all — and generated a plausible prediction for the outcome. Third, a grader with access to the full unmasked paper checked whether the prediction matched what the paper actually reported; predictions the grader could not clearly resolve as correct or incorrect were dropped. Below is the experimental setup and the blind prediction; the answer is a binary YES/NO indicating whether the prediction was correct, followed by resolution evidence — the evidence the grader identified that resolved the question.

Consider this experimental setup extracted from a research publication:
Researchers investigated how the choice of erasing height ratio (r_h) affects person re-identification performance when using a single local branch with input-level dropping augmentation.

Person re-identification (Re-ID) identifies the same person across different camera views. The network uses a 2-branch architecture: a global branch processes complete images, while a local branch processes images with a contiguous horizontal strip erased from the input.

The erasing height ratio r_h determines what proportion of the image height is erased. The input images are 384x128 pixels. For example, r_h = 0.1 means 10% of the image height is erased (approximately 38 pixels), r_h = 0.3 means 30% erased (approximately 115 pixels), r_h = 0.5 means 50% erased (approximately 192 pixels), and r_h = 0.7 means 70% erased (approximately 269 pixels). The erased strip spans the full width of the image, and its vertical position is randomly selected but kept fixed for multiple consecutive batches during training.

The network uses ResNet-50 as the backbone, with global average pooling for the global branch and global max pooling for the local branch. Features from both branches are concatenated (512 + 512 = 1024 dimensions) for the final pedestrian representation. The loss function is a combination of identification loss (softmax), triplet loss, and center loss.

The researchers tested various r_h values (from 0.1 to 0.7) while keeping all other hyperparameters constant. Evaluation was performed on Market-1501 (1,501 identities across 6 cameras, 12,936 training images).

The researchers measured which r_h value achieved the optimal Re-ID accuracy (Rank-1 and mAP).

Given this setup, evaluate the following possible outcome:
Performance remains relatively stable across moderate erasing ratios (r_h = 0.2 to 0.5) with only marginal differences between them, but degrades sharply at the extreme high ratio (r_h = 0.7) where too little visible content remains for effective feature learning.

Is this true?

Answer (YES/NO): NO